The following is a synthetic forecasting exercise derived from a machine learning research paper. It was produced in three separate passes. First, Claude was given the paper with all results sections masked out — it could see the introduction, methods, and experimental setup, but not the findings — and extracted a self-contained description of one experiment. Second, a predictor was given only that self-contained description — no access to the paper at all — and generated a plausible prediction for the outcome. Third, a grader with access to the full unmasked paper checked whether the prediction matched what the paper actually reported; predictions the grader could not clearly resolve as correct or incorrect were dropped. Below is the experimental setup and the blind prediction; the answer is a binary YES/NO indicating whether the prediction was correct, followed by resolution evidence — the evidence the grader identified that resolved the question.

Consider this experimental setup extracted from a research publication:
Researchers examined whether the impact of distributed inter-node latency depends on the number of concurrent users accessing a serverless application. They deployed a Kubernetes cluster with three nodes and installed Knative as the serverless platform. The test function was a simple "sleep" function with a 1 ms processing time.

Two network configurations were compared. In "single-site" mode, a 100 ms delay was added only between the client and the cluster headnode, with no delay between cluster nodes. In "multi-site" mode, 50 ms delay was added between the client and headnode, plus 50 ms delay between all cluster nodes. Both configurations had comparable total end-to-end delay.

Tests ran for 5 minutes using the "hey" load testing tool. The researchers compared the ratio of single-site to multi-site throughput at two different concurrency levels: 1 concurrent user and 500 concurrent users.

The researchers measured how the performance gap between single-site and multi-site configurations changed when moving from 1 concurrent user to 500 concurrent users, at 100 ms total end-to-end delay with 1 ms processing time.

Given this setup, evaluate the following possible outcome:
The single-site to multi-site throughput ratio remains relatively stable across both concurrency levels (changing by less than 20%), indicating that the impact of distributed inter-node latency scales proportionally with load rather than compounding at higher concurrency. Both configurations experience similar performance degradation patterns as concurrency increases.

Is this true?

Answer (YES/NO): NO